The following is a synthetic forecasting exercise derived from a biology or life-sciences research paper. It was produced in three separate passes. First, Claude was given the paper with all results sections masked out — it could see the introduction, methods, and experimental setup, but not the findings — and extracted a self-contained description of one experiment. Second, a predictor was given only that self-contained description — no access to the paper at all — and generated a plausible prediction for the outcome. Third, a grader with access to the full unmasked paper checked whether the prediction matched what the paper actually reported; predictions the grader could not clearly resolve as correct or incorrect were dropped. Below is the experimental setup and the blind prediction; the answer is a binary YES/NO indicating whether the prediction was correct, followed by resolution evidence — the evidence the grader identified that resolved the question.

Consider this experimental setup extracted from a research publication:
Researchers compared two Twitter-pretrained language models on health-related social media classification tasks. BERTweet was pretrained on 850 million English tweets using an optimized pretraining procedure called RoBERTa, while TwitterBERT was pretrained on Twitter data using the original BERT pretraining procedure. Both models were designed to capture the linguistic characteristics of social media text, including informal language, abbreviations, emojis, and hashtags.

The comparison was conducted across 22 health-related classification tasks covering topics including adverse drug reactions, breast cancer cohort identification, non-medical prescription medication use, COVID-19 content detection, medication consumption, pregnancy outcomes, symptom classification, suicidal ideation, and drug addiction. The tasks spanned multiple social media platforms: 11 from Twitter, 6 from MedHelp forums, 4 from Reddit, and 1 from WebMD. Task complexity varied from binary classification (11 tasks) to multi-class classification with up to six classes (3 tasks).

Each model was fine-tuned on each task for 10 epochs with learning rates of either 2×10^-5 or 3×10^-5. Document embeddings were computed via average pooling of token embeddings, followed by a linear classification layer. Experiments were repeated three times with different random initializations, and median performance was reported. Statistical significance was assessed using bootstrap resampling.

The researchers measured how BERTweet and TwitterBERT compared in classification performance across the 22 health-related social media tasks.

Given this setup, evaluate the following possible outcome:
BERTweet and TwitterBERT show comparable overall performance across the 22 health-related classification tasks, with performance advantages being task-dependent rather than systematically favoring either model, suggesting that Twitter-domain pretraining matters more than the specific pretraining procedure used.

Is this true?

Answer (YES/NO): NO